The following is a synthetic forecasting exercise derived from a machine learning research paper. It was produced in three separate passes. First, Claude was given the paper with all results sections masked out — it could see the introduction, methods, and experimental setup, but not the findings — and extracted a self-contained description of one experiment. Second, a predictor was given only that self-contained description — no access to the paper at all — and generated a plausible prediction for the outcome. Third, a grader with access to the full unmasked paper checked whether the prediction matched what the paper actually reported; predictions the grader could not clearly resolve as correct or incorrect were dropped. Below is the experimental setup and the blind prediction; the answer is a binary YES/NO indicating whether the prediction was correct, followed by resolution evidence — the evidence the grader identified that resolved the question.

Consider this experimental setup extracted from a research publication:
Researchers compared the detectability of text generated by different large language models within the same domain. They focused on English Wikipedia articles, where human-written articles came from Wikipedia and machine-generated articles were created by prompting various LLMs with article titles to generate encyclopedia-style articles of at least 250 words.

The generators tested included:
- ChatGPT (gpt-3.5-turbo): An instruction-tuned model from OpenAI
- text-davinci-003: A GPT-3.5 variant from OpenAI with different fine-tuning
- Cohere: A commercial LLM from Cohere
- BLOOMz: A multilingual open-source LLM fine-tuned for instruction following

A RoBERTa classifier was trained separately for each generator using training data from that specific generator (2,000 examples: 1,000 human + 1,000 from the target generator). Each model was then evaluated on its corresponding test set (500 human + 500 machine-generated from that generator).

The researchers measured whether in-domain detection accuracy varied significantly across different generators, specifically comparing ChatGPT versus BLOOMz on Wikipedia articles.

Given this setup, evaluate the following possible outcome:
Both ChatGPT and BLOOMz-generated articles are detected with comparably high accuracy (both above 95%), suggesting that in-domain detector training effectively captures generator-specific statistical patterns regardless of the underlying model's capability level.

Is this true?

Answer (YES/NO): YES